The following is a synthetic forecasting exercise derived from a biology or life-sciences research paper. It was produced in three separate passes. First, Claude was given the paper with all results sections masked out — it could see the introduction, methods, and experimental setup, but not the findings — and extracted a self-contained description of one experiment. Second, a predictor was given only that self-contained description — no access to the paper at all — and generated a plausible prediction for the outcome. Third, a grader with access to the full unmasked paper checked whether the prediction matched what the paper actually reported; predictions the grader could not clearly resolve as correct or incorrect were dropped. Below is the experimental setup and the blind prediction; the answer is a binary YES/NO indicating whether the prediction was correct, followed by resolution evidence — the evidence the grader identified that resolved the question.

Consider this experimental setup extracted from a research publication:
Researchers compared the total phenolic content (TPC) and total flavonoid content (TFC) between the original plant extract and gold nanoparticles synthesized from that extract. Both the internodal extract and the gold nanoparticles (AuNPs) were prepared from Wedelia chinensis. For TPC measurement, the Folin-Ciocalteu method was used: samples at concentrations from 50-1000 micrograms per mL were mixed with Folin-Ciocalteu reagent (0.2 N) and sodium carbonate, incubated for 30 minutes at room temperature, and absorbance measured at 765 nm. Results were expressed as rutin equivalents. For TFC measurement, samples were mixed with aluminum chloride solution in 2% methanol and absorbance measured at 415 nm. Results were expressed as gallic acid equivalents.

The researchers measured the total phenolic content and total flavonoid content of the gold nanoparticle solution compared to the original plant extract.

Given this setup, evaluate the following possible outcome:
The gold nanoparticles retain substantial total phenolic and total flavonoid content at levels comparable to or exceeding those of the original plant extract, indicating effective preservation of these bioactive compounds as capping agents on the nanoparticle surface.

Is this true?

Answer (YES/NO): NO